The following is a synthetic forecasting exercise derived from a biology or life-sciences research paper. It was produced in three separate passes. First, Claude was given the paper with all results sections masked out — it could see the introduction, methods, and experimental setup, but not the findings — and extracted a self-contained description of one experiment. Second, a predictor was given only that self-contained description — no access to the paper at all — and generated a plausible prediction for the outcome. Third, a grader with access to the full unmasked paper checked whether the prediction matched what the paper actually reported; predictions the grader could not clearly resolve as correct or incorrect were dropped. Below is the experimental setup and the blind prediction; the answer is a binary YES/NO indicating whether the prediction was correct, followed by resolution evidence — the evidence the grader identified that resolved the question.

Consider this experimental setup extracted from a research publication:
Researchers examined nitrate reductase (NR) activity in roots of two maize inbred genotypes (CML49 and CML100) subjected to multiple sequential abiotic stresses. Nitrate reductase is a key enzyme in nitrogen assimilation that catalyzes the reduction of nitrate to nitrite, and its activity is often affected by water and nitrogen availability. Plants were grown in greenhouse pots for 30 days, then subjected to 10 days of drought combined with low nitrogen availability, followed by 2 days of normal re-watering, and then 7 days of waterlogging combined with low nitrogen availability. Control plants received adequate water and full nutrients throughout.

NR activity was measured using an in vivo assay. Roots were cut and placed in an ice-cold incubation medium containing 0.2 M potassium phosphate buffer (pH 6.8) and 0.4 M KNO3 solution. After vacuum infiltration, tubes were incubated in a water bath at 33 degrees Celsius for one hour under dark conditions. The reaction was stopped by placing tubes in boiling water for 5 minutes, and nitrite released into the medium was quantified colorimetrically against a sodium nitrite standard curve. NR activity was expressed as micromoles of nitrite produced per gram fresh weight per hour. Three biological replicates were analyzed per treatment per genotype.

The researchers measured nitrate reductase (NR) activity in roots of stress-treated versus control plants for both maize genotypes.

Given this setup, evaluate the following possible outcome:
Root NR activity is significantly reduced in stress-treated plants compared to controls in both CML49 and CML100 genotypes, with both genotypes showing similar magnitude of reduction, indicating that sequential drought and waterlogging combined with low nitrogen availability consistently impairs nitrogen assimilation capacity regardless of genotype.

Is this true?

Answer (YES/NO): NO